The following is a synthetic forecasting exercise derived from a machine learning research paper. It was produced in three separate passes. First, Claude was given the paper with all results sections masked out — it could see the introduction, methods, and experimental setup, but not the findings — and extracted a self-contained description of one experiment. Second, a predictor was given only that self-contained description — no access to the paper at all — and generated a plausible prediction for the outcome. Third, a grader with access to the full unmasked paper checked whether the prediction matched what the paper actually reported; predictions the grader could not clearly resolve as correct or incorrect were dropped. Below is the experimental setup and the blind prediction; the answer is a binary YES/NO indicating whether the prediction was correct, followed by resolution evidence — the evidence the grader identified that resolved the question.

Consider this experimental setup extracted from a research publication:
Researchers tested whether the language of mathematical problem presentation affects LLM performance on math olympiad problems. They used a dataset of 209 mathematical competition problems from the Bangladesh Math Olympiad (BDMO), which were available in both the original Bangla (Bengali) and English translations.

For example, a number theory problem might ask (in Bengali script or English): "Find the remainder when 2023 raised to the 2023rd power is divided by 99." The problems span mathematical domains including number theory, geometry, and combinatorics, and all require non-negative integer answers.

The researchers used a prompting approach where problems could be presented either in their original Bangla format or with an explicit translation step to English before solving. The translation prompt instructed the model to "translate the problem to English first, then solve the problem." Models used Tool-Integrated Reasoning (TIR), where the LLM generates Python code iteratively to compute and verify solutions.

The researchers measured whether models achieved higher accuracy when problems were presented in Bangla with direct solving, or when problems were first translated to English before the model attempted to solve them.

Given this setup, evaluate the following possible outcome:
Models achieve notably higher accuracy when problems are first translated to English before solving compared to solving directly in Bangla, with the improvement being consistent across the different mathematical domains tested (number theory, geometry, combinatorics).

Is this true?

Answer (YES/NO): NO